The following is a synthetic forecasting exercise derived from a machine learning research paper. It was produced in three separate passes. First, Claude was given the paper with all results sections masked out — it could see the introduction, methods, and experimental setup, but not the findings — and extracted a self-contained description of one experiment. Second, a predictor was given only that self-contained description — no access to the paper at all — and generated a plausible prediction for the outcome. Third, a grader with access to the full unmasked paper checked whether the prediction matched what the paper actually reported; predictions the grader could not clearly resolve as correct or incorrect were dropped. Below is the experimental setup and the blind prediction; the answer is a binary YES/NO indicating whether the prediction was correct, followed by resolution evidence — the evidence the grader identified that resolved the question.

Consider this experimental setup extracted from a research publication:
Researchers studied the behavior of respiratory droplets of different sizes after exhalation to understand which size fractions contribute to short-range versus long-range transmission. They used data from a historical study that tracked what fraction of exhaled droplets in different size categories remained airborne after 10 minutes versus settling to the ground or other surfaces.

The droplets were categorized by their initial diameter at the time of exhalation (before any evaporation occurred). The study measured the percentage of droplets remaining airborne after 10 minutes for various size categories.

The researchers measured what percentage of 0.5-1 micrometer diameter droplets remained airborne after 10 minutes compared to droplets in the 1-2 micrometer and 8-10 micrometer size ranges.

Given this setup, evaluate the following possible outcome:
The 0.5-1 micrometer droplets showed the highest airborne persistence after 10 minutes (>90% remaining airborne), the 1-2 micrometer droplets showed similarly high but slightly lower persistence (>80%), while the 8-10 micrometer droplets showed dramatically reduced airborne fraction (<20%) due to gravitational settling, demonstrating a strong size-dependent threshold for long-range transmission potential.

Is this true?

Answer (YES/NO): NO